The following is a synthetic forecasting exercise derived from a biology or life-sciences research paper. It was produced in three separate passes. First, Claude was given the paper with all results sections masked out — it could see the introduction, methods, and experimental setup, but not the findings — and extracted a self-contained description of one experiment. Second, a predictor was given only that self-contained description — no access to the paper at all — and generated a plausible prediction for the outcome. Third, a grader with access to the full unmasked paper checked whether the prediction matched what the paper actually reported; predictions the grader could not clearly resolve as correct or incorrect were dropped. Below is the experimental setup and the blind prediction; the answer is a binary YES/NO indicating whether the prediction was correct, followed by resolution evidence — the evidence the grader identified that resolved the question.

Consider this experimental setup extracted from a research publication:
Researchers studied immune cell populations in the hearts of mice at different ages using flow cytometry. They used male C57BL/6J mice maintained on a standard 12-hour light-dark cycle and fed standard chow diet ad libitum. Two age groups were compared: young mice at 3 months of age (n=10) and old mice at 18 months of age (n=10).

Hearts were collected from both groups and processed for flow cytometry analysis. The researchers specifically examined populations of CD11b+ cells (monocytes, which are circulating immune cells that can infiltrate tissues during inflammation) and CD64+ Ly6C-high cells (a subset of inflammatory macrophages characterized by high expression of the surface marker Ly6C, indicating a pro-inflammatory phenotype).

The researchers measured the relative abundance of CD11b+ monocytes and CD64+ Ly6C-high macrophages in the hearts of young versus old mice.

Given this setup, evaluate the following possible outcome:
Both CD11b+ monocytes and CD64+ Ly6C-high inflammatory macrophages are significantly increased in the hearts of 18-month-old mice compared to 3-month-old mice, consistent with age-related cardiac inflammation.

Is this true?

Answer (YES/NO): YES